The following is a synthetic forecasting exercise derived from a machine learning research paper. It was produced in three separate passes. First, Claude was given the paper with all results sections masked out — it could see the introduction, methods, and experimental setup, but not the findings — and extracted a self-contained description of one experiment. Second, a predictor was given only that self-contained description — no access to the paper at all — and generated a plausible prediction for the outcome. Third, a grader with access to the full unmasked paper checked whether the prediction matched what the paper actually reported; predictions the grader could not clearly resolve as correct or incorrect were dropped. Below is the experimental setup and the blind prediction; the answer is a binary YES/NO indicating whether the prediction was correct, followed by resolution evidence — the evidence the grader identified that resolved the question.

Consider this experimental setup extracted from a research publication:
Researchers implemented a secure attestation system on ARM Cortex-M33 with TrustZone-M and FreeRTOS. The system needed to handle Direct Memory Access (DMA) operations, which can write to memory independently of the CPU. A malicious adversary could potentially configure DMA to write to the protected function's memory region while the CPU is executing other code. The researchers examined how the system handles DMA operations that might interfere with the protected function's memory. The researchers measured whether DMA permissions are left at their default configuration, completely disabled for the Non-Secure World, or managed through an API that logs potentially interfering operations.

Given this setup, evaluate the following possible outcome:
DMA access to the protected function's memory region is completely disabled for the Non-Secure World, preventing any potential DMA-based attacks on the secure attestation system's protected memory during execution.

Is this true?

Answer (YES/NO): NO